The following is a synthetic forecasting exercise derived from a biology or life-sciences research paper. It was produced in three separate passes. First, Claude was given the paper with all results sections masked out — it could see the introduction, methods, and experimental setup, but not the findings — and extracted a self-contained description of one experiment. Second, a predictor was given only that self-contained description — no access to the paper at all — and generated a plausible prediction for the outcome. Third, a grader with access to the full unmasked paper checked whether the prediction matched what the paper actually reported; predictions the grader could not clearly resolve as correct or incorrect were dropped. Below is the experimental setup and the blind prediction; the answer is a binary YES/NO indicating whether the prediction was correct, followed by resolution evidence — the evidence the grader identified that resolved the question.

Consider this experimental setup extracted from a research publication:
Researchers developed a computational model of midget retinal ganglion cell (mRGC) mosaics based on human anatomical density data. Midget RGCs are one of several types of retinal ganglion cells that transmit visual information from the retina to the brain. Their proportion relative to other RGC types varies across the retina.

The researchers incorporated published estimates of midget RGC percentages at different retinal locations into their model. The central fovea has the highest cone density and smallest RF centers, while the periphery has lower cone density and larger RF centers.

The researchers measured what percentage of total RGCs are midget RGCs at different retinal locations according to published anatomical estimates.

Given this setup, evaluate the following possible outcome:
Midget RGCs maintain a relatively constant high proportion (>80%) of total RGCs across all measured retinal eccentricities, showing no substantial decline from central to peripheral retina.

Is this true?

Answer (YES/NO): NO